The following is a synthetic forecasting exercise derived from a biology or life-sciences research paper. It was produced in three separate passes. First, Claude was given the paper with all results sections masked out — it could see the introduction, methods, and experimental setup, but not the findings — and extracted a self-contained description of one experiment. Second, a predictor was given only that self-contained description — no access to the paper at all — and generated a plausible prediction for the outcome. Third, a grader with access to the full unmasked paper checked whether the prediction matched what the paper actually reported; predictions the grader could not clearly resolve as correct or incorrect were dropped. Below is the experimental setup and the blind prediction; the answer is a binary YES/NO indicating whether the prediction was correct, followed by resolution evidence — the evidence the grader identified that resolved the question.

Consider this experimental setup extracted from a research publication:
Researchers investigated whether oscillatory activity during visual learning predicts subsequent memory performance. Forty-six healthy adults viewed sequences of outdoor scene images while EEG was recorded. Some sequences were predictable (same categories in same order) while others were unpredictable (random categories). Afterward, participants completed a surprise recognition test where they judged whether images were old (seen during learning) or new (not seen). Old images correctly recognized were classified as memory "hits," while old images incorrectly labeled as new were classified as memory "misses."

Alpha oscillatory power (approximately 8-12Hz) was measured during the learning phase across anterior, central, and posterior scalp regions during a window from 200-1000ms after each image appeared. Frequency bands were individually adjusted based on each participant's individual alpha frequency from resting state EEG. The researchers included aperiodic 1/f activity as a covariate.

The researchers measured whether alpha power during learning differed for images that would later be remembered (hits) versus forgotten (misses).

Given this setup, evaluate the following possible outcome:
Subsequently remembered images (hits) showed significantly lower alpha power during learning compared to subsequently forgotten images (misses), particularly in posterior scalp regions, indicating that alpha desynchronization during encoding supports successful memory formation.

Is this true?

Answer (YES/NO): NO